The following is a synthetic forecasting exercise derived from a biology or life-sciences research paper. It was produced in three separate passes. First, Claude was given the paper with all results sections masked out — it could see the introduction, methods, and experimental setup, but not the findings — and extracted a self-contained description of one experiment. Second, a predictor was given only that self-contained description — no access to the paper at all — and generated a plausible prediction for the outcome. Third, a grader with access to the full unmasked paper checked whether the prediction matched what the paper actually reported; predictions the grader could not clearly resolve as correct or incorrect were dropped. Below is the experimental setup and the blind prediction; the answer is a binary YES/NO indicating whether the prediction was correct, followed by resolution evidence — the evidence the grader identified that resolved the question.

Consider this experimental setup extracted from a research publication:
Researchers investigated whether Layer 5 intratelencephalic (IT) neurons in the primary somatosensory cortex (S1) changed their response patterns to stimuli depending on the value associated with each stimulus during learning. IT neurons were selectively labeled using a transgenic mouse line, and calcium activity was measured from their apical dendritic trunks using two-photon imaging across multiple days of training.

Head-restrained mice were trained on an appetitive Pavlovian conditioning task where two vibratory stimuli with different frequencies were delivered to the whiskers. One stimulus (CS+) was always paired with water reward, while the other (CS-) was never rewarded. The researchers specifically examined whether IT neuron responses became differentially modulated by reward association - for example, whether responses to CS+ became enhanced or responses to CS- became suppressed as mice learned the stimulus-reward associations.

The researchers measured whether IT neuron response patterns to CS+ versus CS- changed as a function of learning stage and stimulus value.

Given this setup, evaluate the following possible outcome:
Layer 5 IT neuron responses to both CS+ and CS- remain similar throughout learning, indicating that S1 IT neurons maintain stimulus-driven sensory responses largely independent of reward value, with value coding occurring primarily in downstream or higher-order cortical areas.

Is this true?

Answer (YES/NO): YES